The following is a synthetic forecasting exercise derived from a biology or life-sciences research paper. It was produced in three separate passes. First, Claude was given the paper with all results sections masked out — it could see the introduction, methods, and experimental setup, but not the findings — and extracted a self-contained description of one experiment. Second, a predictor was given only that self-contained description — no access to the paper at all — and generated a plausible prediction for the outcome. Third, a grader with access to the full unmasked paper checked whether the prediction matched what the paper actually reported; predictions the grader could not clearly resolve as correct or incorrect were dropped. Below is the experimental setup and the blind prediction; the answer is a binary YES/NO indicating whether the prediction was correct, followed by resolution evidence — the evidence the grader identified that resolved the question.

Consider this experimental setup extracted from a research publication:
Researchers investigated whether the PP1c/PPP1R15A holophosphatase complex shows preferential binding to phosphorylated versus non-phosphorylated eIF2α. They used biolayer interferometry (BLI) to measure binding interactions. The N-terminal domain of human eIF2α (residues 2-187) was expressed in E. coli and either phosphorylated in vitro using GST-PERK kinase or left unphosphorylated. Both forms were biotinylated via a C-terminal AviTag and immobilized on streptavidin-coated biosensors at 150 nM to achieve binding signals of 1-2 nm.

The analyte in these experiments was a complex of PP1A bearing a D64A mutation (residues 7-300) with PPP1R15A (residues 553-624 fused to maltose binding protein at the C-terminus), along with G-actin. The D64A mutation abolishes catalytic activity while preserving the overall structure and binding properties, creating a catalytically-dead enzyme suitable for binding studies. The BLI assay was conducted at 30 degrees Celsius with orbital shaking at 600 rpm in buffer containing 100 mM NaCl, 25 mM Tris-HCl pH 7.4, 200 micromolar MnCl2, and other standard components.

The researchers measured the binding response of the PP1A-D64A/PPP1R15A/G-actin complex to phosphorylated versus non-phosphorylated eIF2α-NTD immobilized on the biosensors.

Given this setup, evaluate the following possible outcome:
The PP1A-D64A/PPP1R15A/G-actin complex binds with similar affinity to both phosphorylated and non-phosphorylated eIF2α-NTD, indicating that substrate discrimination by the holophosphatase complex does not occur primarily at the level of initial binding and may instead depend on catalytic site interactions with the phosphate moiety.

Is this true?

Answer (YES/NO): NO